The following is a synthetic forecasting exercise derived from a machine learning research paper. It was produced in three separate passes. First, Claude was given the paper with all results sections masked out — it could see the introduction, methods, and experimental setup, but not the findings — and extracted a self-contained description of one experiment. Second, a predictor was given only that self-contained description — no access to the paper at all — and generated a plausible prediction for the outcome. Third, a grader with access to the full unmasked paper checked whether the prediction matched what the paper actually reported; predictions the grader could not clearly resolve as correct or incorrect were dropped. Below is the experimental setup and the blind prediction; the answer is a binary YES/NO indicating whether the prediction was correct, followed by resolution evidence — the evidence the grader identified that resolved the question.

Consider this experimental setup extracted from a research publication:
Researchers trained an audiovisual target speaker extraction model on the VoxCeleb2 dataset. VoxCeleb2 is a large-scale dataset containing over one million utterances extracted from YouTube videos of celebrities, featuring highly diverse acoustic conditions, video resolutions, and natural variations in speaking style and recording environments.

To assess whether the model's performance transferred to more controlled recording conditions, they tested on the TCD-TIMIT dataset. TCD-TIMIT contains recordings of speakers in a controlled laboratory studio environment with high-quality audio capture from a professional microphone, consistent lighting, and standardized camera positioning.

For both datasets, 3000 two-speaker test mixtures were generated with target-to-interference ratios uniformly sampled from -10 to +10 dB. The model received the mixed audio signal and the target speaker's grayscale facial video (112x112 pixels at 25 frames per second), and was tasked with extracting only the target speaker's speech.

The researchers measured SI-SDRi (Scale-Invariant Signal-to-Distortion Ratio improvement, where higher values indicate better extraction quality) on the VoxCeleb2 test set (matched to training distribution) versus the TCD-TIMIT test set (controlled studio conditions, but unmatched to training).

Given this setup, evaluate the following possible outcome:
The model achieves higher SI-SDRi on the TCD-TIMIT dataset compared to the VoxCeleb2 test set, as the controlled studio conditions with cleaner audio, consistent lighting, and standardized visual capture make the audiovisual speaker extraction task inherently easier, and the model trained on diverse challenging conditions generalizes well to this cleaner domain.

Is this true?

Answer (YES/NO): YES